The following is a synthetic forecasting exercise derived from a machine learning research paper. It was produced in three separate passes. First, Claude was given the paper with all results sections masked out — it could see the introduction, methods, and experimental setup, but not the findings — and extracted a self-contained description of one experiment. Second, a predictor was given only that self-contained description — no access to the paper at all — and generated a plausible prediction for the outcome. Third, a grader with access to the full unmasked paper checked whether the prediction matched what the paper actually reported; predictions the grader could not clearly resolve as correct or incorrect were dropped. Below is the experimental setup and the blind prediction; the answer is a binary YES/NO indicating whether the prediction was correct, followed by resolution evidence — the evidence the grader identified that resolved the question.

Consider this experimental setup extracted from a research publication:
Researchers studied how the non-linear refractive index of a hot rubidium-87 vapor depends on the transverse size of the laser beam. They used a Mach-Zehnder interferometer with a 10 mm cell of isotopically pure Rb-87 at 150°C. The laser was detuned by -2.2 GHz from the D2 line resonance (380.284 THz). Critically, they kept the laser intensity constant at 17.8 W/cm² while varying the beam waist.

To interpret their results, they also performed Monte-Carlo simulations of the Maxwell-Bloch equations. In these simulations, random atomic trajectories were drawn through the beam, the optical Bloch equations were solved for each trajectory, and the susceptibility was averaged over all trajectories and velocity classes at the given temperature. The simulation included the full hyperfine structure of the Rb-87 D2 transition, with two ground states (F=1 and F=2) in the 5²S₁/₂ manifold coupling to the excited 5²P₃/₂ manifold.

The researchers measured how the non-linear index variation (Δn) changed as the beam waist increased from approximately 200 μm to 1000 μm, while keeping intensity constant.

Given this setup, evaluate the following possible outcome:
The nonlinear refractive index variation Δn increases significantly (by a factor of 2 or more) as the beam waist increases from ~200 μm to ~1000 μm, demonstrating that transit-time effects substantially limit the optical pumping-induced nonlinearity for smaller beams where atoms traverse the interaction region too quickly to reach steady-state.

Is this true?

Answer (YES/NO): YES